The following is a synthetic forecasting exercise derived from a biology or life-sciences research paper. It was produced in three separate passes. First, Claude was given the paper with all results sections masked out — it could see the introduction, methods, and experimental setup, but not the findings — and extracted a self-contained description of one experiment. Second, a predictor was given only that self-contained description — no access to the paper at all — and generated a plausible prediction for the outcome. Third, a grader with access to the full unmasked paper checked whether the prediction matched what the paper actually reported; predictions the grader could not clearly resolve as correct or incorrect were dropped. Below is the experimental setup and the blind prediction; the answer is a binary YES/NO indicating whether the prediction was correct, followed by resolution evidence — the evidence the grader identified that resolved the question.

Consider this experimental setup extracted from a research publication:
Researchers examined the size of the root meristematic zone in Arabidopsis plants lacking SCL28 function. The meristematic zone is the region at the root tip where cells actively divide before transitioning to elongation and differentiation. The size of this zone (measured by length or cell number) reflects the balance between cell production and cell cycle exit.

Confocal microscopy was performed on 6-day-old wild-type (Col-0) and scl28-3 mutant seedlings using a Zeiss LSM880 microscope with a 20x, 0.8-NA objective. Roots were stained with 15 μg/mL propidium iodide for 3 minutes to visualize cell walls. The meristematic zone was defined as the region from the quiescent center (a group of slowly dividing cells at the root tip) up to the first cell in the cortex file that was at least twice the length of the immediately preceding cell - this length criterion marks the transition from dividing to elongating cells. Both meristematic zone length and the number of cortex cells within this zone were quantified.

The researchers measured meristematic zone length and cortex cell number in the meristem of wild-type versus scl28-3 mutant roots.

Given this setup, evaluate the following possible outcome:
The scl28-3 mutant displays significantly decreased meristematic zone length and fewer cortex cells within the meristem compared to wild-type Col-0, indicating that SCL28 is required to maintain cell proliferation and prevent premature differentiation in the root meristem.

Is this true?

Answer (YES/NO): NO